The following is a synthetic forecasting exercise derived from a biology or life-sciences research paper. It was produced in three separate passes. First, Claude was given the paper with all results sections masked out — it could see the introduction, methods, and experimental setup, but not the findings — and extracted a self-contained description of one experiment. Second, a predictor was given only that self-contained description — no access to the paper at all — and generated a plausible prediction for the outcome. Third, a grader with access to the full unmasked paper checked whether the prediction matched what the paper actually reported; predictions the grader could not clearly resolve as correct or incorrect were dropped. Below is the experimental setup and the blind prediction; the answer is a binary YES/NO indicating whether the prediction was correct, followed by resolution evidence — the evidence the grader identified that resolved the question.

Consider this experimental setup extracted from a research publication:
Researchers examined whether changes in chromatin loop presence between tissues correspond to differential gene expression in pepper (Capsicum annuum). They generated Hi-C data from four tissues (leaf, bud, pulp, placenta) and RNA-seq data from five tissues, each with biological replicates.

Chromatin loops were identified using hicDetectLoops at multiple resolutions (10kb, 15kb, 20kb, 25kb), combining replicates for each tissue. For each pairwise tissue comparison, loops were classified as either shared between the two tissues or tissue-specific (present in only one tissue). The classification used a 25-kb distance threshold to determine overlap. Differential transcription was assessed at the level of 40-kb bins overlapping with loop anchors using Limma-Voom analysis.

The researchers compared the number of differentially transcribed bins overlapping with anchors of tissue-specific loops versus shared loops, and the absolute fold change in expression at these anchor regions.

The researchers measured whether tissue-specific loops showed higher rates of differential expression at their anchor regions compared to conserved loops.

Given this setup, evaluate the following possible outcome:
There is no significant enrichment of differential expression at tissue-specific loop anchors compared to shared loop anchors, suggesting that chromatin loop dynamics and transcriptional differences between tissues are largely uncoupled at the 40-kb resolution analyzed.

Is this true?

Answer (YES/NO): YES